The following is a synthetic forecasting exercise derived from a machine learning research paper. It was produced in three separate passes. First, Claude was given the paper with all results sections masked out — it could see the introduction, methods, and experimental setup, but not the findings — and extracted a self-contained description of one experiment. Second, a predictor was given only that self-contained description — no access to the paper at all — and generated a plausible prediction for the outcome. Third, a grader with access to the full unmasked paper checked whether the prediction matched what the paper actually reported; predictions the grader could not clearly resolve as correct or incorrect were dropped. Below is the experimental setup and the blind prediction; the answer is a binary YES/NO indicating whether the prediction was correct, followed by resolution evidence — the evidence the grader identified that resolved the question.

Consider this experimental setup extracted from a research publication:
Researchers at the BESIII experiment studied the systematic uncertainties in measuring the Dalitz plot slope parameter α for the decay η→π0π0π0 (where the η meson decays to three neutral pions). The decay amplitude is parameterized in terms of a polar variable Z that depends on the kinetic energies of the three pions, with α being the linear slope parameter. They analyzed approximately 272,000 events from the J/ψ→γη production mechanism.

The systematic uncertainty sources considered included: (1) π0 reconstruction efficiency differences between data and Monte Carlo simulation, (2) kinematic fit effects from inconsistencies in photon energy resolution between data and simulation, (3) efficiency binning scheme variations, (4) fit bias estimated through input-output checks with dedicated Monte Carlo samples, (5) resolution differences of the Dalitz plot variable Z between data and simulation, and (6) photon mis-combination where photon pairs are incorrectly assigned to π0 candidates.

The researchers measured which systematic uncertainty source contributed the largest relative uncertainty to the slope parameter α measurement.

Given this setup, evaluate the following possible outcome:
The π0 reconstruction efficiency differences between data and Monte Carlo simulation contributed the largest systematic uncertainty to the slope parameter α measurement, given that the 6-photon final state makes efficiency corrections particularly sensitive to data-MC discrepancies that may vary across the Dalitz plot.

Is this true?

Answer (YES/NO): NO